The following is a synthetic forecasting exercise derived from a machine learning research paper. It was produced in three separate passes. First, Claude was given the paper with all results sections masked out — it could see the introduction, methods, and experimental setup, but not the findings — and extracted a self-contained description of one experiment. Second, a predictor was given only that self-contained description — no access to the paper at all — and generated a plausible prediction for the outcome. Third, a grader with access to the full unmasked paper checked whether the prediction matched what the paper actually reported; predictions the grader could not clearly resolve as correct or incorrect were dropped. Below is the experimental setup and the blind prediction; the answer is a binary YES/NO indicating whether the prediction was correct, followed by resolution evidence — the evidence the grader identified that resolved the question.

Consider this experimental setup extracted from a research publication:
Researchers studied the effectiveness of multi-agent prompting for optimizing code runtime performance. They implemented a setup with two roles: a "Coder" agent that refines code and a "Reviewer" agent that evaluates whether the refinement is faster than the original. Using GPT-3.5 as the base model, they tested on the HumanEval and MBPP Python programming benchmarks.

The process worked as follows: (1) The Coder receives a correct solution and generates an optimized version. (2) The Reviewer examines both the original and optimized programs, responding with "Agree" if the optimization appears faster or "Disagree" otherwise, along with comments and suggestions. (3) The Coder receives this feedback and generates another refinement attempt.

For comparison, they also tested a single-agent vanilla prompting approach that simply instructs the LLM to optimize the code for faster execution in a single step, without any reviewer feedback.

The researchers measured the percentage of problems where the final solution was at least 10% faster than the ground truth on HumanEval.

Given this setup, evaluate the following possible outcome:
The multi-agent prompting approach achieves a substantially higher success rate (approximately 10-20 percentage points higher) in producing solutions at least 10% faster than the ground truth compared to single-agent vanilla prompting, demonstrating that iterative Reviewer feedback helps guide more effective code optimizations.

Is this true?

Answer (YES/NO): NO